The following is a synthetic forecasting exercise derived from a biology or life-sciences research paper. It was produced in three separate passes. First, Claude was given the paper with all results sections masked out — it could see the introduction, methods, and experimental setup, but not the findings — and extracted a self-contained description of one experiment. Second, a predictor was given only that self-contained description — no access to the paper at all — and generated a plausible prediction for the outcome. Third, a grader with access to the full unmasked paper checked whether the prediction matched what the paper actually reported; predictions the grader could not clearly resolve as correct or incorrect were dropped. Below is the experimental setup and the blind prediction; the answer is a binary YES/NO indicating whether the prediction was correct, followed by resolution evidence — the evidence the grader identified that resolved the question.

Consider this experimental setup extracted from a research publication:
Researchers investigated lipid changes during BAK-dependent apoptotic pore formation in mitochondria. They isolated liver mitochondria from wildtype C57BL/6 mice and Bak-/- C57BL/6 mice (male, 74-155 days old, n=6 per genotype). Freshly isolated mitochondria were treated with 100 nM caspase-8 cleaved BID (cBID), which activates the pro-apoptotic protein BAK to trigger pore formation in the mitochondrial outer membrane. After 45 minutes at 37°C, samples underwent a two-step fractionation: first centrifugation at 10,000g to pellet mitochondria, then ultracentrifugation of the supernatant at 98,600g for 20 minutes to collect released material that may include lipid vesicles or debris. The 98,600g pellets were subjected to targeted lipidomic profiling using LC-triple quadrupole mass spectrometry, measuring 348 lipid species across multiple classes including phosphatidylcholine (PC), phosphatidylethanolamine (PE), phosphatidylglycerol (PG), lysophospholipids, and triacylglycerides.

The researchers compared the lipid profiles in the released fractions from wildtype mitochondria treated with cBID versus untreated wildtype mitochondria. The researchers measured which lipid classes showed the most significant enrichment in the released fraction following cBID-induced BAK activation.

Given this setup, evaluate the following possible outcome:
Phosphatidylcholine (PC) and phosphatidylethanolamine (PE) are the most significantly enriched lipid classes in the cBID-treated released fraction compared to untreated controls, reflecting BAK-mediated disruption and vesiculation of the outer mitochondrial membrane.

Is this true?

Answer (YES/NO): NO